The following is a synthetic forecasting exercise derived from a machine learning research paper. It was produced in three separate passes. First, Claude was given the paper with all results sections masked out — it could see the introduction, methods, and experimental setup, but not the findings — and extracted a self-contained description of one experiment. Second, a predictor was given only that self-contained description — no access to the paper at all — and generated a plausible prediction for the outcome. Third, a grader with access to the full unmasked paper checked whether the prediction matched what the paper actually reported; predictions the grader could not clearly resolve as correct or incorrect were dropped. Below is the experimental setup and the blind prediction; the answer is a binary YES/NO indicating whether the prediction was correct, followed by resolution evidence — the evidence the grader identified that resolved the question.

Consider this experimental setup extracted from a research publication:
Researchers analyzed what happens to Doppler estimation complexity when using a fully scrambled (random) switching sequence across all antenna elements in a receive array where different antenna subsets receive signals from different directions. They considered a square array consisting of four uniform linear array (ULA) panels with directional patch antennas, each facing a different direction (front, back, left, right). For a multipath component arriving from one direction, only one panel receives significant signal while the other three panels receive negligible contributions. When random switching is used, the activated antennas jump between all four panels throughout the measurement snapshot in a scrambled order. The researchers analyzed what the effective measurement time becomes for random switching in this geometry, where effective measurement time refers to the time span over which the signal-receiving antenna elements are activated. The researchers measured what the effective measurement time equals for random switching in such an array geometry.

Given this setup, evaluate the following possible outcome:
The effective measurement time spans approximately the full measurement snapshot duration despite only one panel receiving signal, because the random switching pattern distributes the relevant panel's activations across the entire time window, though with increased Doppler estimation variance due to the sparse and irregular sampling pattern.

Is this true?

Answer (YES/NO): NO